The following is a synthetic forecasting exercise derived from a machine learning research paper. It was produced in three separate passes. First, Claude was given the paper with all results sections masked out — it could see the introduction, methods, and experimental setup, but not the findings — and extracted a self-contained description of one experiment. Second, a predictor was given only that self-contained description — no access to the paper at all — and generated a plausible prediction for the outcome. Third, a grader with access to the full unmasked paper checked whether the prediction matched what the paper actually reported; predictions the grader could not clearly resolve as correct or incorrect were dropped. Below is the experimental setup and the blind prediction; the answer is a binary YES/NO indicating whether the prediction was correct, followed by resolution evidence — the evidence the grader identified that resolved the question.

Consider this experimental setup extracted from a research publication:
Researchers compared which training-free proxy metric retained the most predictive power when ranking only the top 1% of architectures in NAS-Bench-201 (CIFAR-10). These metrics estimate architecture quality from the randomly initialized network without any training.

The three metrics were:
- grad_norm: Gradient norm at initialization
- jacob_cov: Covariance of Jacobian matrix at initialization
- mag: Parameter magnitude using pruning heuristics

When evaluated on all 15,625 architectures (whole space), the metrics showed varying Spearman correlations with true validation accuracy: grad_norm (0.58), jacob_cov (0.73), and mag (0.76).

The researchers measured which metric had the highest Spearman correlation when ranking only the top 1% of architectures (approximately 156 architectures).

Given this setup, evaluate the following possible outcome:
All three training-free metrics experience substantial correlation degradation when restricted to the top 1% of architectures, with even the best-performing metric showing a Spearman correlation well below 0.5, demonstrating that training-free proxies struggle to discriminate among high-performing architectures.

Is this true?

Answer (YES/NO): YES